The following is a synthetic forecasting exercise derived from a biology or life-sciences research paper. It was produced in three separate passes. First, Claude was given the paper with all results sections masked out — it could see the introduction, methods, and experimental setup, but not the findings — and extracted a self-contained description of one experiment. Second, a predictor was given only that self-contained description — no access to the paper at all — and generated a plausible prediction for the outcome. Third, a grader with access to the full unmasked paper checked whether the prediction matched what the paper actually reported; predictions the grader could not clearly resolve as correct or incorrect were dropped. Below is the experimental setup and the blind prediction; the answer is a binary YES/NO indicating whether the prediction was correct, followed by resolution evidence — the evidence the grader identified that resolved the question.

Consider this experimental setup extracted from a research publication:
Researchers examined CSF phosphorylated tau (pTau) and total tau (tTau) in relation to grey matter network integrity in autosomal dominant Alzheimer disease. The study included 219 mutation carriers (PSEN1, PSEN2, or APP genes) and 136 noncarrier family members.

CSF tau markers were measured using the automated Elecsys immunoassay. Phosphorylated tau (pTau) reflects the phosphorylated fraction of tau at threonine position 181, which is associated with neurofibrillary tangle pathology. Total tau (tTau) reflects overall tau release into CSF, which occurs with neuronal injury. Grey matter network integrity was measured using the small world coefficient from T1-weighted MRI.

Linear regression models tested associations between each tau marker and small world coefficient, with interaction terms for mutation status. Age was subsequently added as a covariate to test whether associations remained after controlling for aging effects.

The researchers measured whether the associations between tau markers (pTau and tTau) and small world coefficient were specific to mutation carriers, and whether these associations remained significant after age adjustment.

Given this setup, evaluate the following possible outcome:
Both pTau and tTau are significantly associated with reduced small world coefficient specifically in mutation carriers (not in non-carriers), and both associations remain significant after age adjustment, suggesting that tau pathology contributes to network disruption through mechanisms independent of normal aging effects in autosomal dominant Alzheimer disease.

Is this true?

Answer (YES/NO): YES